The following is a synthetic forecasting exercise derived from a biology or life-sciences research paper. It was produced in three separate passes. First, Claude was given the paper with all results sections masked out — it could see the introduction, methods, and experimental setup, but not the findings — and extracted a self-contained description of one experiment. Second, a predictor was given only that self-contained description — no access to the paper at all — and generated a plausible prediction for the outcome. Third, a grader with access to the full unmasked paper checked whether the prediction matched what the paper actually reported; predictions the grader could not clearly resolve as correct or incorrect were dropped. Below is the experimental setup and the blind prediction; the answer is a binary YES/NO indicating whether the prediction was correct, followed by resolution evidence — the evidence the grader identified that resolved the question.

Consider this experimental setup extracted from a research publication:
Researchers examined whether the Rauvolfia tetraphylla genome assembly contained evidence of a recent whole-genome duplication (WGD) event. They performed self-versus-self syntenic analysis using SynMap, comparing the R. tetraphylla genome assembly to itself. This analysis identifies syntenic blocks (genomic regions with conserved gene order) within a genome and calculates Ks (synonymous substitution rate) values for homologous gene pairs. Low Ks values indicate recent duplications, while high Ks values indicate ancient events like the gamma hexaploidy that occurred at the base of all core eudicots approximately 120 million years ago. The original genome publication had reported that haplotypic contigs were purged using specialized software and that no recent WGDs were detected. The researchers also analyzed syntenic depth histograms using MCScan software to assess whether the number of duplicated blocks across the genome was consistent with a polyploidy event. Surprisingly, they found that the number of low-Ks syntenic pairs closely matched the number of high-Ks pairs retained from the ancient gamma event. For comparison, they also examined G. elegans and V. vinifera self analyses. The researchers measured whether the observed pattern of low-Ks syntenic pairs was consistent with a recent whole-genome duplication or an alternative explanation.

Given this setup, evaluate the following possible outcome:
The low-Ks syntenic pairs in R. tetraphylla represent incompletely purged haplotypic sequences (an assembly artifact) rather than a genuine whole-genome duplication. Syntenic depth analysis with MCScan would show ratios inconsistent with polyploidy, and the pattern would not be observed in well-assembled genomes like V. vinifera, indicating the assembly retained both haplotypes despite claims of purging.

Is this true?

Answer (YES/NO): YES